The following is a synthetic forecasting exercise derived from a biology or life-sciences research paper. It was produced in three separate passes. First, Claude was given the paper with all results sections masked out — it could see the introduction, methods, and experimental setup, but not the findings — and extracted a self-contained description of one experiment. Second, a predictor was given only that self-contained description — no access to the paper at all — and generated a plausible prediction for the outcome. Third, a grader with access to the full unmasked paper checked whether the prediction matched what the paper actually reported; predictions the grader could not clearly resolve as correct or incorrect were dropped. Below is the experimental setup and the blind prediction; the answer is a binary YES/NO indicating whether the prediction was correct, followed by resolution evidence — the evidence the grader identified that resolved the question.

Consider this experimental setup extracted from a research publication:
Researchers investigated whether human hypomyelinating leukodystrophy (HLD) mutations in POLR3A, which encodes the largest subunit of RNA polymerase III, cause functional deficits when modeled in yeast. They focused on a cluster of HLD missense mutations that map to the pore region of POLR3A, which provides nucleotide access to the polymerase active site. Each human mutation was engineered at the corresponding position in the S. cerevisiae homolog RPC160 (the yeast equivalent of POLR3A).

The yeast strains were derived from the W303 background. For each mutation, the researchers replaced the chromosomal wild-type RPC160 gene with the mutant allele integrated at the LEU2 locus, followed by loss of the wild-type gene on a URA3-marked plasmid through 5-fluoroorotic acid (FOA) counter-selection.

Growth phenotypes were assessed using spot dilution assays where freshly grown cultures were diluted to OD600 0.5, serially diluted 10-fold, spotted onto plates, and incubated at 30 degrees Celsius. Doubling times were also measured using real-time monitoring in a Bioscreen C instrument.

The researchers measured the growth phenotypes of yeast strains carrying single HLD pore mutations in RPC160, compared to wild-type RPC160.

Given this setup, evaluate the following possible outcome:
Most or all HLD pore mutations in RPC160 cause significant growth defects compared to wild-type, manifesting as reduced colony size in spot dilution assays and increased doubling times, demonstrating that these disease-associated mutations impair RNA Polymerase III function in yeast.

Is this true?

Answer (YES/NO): NO